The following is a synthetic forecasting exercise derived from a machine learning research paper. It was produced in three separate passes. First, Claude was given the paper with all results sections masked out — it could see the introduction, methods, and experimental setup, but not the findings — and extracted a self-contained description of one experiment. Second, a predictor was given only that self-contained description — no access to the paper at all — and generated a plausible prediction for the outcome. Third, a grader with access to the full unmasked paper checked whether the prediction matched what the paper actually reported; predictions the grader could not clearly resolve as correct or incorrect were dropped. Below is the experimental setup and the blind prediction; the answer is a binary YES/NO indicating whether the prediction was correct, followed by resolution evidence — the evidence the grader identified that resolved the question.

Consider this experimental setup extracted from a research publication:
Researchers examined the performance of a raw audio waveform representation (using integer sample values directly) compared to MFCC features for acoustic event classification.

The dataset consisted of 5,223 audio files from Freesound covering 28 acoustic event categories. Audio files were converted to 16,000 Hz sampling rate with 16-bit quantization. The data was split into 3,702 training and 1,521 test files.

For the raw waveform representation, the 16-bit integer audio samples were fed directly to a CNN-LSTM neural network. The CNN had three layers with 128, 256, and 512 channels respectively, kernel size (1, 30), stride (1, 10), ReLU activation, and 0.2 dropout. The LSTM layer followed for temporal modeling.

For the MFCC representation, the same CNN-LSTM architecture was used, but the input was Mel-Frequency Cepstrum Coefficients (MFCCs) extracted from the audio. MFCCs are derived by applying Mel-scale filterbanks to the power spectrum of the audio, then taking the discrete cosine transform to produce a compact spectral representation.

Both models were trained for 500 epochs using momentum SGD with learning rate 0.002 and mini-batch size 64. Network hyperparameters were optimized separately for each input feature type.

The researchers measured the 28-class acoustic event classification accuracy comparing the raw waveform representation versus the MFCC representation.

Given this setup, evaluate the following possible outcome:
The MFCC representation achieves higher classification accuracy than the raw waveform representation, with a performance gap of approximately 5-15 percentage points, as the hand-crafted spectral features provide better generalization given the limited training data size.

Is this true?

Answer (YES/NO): NO